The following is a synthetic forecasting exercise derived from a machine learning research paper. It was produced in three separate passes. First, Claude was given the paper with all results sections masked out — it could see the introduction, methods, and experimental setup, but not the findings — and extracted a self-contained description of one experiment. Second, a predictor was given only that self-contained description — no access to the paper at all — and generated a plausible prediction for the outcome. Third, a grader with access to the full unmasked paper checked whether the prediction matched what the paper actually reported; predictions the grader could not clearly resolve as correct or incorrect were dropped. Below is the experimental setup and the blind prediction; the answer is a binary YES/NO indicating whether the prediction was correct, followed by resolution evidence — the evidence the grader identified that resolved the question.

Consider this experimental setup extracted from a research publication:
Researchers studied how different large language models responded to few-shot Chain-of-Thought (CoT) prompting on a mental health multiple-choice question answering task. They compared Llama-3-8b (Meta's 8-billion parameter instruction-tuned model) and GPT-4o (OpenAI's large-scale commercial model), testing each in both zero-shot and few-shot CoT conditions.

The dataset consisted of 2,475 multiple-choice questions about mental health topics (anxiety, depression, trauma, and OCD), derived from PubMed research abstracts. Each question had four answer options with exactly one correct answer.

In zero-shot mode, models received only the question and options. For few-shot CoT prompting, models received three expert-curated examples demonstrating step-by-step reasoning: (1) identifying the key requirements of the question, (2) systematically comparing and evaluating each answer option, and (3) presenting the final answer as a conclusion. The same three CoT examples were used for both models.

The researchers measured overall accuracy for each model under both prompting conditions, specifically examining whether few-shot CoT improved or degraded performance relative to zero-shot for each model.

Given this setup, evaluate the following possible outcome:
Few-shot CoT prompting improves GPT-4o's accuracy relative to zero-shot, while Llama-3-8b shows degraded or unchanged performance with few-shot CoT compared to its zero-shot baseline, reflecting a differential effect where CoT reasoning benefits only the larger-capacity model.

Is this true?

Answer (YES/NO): NO